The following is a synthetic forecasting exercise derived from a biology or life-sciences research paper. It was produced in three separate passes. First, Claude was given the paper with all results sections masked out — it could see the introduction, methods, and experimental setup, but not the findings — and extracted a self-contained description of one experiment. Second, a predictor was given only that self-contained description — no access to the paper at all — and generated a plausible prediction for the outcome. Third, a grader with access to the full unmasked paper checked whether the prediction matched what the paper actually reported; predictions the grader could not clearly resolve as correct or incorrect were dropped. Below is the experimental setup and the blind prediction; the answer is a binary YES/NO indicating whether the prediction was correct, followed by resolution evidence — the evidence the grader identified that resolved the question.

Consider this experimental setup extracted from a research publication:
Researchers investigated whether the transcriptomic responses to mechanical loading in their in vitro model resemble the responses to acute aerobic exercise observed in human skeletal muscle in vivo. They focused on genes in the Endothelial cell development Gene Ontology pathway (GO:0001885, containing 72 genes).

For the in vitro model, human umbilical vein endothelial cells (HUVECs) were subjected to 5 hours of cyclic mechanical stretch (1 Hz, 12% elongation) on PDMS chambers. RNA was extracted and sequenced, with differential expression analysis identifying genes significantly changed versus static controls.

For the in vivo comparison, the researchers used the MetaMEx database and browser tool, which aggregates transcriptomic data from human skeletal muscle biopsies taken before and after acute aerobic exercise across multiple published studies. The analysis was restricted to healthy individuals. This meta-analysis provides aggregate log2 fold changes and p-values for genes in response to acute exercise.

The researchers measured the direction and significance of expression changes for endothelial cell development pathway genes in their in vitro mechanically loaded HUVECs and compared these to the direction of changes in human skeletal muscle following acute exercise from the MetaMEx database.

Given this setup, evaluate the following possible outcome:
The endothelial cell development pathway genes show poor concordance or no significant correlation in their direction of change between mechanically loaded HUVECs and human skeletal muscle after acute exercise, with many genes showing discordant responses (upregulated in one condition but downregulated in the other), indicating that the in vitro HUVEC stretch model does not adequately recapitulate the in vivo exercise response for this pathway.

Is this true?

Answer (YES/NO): NO